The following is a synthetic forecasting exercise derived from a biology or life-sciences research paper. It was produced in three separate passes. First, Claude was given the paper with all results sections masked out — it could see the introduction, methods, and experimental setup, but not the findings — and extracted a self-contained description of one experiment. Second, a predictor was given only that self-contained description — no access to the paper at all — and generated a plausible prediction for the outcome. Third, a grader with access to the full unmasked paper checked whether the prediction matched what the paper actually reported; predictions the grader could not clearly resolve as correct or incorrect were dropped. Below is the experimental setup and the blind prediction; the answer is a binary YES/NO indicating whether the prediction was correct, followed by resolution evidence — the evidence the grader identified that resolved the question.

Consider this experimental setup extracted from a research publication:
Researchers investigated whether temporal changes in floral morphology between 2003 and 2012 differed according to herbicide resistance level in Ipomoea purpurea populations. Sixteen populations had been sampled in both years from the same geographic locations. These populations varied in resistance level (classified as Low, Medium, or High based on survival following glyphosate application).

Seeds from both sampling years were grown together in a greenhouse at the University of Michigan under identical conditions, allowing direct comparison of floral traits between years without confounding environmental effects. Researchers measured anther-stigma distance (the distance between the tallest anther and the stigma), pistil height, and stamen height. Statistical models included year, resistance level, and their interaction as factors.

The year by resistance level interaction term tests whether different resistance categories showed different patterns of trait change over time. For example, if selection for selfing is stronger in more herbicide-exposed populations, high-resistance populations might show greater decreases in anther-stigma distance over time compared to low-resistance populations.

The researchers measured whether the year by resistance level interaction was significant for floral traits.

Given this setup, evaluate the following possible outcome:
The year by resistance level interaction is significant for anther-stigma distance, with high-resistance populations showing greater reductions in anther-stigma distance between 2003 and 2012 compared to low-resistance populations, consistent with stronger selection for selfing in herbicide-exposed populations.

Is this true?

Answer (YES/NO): NO